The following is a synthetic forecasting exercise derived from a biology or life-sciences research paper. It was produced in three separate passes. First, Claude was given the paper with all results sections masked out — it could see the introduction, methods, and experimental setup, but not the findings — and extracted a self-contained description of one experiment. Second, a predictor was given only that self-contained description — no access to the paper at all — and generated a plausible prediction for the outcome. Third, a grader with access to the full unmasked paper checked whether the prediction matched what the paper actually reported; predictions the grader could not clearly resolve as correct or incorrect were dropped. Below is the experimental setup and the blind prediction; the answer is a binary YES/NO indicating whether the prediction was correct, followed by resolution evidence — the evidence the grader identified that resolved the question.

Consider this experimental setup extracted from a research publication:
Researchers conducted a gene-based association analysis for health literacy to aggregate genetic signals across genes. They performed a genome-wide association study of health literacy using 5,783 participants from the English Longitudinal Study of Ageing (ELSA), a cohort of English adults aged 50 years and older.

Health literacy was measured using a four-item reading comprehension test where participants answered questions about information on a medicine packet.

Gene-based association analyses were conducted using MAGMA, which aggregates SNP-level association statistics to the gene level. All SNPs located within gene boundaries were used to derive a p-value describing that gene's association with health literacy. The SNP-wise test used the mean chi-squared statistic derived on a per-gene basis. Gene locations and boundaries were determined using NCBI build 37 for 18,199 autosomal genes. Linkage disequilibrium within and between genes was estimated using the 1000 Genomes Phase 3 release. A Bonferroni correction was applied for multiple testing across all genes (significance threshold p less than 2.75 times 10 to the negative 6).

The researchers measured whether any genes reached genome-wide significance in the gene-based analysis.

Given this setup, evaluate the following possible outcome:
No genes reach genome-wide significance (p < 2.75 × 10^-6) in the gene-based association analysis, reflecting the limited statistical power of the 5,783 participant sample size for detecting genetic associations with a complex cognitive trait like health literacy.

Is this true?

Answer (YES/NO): YES